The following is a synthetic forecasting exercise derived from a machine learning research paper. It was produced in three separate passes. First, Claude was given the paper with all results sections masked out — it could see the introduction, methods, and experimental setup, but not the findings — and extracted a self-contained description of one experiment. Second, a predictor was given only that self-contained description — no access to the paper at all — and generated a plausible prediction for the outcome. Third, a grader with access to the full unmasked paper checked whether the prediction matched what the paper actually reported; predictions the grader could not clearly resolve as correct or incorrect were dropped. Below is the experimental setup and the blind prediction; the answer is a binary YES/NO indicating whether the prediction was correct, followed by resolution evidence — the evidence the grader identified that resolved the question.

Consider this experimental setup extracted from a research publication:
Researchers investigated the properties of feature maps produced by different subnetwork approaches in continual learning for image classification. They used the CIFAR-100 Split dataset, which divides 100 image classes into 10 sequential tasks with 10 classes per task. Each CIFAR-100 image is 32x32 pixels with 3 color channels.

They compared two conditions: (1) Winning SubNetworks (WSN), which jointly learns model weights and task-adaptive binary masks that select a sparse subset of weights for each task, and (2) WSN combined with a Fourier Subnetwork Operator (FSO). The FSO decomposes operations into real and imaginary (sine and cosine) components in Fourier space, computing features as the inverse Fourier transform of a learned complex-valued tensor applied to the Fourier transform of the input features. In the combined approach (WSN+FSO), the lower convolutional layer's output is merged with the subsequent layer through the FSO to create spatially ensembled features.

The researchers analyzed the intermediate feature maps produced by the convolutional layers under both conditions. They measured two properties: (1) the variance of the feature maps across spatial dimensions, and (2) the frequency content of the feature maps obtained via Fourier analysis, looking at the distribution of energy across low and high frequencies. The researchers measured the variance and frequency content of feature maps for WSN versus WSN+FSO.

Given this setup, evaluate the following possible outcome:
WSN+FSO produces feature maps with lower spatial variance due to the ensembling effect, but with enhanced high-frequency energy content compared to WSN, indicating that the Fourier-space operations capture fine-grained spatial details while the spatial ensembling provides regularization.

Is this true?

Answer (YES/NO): YES